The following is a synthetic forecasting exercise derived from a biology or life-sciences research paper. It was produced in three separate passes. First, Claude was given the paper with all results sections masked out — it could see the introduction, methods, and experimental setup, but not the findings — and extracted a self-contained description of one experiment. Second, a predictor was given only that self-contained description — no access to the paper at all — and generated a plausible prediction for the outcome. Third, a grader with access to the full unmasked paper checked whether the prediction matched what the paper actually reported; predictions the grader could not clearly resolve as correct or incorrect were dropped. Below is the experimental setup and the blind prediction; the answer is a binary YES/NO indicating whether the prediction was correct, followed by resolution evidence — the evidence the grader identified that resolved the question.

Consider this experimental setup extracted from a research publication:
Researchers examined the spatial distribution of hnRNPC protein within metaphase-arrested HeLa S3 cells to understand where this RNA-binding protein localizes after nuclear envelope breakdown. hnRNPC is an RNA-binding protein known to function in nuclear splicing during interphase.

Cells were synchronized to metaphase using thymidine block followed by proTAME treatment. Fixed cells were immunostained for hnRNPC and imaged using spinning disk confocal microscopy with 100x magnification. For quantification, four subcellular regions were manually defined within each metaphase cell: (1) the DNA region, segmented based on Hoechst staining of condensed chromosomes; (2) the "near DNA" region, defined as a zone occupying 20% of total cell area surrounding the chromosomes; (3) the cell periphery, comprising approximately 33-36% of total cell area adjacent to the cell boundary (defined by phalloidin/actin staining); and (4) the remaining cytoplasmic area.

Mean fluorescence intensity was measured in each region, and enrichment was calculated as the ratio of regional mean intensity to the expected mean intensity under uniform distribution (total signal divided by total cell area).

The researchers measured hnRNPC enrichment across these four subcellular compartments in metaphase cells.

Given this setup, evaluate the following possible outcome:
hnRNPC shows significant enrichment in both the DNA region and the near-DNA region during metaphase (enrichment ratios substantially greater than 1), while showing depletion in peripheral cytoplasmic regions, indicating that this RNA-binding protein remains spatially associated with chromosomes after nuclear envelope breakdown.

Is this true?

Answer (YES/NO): NO